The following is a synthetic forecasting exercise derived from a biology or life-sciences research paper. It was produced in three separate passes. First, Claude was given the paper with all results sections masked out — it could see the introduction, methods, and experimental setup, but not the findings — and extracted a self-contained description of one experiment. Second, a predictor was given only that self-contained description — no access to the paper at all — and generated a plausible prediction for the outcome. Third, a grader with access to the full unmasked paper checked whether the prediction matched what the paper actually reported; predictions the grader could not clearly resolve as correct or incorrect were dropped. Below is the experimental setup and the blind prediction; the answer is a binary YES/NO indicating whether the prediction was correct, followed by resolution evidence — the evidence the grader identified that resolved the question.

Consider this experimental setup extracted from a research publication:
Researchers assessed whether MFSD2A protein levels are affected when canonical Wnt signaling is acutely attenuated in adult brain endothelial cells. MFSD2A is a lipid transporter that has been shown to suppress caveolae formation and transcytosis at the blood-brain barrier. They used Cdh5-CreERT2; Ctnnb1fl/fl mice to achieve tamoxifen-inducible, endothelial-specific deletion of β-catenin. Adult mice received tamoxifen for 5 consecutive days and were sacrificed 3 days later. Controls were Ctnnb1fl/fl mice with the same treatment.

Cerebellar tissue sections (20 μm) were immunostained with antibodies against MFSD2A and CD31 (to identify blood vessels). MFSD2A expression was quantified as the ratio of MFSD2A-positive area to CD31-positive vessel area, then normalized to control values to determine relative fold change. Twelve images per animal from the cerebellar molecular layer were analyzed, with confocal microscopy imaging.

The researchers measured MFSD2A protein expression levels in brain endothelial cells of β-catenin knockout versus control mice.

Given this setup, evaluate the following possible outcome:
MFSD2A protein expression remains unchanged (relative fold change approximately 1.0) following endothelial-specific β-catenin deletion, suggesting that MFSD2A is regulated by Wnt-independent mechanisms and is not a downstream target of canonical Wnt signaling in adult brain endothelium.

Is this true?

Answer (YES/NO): NO